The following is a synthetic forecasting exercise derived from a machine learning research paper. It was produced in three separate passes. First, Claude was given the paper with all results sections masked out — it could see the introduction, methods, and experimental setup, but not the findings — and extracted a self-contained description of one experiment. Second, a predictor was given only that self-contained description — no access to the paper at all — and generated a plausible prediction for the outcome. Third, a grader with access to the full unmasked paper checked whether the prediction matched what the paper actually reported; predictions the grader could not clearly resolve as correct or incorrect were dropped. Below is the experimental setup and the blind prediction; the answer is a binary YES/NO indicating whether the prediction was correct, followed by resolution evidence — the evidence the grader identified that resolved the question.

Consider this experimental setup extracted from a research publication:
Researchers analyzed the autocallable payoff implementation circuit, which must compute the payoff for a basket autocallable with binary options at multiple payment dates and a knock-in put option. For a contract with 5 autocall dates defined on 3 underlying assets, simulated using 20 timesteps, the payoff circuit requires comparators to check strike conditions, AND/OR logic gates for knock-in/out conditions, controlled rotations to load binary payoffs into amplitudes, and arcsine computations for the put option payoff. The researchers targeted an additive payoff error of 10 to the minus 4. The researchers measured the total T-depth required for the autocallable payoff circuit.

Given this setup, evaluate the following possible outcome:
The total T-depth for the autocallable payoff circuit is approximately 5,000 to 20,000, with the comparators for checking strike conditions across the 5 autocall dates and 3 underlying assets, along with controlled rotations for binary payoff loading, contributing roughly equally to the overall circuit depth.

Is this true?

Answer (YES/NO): NO